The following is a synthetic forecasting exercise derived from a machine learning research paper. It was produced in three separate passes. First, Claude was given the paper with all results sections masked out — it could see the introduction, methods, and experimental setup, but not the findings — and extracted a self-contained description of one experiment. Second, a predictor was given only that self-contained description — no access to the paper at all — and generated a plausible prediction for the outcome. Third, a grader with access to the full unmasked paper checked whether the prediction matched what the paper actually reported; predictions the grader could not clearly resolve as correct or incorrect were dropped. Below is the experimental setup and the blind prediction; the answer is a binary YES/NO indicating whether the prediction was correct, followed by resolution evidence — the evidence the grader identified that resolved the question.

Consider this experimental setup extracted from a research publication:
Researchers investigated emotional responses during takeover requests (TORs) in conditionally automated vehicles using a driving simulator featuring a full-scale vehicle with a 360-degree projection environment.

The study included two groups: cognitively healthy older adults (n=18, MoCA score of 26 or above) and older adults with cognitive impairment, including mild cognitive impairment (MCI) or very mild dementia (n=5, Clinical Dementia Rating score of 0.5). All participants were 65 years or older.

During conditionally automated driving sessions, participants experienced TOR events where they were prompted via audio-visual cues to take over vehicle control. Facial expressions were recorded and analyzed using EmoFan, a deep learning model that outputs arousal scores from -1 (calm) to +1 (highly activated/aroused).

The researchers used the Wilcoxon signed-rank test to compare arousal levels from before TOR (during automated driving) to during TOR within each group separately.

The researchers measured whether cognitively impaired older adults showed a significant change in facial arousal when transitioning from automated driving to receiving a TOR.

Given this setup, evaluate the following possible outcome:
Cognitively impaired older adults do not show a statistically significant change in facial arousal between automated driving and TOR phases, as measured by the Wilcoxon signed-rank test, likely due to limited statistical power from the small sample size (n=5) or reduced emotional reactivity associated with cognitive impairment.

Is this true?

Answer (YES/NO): NO